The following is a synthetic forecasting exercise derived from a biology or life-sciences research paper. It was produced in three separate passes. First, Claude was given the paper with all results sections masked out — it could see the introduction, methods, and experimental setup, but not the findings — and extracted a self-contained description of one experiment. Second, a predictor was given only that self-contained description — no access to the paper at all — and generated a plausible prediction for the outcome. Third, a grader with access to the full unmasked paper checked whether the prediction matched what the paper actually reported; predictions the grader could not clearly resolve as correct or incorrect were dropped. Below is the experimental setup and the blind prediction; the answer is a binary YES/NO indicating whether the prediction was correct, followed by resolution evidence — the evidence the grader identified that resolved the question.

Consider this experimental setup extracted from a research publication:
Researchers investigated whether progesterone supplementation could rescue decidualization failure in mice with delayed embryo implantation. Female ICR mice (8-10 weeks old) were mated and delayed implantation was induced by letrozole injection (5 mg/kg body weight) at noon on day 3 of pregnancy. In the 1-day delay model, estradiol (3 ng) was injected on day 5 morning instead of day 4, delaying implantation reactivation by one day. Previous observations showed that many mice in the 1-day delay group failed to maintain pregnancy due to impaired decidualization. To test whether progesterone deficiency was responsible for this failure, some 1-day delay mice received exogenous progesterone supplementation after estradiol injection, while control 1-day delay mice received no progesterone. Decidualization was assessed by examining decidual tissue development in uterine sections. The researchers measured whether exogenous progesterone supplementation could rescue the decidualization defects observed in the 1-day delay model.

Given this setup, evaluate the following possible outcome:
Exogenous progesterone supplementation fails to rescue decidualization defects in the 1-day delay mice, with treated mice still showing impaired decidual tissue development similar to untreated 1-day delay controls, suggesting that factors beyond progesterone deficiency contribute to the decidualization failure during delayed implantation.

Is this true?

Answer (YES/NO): NO